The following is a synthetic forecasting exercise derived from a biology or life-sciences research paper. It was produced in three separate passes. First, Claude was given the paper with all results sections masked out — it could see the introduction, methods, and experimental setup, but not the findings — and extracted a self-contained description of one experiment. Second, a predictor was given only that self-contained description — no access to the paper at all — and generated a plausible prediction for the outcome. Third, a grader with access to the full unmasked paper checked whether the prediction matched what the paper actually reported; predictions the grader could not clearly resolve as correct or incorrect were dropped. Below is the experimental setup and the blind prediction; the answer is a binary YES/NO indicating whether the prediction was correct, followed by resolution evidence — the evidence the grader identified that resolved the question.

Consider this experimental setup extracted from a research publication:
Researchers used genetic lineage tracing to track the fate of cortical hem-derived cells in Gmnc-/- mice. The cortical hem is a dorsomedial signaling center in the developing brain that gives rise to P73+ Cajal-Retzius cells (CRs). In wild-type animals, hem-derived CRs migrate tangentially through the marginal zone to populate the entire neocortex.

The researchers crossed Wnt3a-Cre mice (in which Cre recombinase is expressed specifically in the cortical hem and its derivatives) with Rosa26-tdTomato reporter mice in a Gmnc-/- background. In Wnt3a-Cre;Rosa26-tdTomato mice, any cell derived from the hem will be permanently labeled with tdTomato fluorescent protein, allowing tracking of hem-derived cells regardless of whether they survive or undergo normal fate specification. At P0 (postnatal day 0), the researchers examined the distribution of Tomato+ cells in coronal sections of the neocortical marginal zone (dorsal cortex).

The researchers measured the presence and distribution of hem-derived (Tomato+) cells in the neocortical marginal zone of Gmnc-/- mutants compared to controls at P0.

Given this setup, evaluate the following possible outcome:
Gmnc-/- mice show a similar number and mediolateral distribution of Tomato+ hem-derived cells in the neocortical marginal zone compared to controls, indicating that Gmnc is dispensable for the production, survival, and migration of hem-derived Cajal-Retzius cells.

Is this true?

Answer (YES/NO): NO